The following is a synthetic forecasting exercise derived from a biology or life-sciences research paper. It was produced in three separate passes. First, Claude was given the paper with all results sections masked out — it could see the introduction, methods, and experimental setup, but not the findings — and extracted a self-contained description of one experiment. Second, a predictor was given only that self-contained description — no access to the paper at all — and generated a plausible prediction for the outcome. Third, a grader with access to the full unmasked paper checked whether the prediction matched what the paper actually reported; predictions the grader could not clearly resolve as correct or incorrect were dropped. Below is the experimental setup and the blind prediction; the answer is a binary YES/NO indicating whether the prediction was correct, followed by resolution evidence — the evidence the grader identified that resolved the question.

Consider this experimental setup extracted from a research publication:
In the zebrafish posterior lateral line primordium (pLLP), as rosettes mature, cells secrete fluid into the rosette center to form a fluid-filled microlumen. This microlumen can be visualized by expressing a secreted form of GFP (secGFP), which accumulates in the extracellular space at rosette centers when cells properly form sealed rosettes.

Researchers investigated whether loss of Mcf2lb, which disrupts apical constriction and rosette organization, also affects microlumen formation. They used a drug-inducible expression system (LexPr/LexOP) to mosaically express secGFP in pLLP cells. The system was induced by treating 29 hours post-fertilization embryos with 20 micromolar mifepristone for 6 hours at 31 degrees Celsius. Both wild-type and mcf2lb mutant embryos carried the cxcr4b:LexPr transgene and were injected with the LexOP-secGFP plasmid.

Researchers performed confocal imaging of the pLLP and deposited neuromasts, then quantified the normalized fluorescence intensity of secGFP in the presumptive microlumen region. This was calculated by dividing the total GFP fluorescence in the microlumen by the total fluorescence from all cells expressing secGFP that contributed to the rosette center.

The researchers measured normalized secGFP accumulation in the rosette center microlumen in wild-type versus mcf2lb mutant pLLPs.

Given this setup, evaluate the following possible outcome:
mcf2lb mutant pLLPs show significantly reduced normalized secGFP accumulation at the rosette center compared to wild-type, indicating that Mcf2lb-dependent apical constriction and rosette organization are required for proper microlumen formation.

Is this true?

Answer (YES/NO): YES